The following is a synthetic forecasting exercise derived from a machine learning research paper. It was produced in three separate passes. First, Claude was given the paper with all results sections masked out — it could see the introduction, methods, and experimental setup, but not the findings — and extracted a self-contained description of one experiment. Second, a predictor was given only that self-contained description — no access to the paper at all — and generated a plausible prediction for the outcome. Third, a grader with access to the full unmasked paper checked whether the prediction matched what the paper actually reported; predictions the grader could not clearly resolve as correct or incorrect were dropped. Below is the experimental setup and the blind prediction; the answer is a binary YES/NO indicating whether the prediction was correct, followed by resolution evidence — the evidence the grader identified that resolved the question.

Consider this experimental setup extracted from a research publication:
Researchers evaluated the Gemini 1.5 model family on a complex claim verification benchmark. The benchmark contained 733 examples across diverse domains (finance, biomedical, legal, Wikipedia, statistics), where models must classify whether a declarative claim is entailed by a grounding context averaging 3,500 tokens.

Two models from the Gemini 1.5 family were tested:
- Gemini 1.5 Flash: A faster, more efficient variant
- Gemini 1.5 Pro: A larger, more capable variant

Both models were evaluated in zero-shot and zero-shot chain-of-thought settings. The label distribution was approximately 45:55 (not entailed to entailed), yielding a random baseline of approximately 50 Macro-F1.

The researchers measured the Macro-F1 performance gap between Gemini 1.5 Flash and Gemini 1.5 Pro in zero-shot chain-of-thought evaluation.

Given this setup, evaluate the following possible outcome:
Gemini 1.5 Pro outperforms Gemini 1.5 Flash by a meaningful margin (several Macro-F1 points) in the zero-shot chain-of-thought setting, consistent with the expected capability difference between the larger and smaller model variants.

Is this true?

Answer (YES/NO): YES